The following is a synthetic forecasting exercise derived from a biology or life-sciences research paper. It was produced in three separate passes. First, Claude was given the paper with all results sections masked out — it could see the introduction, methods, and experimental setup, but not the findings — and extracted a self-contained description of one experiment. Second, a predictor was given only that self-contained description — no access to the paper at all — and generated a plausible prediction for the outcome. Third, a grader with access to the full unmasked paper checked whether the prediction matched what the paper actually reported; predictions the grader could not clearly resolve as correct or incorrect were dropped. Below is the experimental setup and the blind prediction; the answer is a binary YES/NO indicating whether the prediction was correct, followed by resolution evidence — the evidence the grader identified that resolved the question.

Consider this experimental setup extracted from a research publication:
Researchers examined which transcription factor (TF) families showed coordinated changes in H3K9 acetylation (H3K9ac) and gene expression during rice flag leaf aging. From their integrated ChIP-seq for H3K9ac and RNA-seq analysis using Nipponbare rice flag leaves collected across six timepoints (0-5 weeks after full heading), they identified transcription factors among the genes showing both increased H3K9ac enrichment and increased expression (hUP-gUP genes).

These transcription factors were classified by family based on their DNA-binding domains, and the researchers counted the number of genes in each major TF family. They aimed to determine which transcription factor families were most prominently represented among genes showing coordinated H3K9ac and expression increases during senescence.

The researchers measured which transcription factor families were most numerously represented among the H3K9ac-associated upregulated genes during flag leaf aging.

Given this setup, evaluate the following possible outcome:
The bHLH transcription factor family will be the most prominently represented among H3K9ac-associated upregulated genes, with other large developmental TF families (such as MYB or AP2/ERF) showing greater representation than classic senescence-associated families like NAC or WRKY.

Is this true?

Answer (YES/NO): NO